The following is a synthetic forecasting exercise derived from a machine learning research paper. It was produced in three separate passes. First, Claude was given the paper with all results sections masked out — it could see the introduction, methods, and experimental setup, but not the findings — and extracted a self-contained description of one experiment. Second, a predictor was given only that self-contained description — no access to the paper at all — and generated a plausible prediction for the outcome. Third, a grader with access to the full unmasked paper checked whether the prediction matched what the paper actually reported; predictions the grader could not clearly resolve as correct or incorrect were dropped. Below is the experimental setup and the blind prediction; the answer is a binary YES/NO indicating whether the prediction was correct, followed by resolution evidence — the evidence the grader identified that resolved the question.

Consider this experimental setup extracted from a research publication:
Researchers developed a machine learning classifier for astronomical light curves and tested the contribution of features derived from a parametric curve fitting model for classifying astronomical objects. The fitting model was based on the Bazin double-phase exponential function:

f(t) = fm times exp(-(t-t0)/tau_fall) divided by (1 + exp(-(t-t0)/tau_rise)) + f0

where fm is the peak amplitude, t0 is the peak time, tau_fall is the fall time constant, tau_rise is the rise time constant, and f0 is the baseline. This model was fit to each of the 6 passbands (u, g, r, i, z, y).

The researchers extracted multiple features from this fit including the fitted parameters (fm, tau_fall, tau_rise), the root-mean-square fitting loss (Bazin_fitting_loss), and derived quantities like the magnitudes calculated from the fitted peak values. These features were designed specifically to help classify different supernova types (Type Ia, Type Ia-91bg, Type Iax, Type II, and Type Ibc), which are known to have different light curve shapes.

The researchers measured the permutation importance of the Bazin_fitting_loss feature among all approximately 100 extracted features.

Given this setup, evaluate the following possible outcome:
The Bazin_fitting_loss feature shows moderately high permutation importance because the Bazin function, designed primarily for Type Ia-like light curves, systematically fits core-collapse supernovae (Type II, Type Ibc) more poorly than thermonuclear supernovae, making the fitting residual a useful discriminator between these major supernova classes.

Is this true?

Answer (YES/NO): NO